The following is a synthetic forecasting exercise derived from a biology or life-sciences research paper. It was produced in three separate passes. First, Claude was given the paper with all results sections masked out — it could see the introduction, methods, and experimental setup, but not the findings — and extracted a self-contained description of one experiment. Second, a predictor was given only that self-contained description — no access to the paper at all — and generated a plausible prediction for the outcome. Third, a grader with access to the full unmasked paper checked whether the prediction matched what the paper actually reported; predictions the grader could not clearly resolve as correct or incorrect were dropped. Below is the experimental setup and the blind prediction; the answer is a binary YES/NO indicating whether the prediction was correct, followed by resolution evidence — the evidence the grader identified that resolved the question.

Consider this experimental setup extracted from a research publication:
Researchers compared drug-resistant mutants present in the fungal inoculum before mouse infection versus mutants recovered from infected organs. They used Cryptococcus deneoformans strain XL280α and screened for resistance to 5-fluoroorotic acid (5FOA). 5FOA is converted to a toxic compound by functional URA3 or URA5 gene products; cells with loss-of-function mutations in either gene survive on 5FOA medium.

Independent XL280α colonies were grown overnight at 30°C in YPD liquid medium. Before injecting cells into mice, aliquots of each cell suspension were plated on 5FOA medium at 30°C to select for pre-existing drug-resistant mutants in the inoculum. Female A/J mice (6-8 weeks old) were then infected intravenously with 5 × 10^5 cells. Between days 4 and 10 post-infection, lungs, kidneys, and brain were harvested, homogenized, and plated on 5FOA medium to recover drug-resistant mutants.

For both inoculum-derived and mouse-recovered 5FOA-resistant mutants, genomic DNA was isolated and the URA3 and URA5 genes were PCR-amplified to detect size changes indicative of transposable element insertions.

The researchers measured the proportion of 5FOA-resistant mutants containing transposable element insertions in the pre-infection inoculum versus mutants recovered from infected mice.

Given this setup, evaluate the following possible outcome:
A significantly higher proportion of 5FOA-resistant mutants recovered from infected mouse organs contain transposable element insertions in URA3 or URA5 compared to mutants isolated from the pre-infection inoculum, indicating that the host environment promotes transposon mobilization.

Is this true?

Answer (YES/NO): YES